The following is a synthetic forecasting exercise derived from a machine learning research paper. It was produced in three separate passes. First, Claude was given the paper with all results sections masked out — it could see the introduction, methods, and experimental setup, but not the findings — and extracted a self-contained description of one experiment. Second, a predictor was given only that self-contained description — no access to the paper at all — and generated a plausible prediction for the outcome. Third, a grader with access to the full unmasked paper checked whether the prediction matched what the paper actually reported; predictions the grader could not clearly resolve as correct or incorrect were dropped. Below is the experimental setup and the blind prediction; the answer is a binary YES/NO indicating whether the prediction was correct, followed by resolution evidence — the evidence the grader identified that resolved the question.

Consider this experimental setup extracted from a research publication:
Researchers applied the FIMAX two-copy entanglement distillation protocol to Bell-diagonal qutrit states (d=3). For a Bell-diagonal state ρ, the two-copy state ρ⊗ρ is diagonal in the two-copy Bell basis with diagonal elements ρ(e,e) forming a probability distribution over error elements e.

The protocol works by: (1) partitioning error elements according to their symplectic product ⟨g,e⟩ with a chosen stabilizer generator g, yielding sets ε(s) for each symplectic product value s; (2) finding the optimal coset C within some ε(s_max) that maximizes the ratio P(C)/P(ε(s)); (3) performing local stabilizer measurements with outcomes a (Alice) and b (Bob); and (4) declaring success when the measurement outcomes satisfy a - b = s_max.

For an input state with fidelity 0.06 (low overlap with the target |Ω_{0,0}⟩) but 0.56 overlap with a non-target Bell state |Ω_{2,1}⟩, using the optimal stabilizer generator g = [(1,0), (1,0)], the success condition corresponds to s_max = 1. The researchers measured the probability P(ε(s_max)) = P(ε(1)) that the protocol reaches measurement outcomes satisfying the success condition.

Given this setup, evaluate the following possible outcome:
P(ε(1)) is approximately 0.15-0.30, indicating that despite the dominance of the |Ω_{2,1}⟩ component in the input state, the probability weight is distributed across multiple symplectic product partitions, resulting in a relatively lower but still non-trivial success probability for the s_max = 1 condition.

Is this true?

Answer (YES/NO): NO